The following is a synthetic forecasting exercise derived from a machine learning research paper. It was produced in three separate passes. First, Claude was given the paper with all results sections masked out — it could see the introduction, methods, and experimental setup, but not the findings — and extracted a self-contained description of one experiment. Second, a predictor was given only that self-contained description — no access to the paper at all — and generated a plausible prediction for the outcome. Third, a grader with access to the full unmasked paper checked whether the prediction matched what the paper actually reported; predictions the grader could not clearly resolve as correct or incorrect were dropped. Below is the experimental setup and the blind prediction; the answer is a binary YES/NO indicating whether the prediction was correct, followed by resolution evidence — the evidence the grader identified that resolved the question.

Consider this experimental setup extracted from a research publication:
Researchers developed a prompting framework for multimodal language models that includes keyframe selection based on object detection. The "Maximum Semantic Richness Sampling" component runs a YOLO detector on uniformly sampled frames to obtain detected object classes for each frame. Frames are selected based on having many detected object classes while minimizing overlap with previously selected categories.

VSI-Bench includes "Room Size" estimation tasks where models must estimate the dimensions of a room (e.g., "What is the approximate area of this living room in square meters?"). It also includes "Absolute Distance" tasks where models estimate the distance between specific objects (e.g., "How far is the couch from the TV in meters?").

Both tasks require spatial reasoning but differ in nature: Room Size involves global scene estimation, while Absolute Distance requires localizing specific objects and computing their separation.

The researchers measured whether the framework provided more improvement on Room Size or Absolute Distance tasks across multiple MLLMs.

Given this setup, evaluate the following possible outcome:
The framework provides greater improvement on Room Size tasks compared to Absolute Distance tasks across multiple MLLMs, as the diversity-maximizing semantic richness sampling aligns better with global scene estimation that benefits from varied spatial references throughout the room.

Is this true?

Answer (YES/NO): YES